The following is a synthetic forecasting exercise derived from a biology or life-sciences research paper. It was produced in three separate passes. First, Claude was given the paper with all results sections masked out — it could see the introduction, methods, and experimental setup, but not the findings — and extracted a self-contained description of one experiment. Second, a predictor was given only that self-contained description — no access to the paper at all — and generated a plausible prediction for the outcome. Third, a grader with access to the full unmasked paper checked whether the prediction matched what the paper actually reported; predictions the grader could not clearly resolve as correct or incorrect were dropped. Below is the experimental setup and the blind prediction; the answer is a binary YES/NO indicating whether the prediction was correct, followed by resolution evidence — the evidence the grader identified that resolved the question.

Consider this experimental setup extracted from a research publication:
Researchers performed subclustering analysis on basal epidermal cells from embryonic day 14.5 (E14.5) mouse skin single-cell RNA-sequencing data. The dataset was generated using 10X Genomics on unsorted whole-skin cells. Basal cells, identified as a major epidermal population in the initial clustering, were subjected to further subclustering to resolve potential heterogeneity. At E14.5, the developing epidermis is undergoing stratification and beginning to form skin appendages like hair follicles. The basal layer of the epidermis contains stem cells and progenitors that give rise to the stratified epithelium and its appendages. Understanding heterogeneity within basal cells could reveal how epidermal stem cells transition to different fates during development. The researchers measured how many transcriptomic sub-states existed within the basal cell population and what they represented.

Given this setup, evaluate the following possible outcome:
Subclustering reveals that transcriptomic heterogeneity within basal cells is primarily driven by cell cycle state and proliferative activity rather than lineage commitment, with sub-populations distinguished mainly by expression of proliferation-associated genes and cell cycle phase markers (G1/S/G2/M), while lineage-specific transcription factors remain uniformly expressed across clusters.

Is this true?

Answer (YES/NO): NO